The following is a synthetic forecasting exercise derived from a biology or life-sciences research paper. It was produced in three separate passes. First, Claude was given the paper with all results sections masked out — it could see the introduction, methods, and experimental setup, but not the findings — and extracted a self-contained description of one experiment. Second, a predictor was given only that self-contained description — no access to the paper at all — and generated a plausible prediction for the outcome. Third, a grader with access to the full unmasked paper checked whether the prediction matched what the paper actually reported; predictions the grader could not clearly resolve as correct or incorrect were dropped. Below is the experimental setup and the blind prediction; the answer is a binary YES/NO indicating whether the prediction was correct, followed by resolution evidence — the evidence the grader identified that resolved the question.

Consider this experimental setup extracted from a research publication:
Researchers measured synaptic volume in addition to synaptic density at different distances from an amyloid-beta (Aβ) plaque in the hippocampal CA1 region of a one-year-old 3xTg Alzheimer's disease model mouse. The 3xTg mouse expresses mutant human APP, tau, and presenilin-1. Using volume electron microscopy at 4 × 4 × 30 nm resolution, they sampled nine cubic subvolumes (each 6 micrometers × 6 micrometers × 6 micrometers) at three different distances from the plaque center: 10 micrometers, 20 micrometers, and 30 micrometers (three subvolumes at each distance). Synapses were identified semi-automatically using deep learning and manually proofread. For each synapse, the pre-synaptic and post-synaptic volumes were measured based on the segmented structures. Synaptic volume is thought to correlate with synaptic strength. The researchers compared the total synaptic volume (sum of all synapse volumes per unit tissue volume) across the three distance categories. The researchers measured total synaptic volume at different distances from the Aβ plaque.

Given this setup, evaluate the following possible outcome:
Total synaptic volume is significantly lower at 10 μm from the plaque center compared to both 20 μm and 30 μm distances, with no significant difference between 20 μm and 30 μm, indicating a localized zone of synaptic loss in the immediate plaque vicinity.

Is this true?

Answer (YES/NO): NO